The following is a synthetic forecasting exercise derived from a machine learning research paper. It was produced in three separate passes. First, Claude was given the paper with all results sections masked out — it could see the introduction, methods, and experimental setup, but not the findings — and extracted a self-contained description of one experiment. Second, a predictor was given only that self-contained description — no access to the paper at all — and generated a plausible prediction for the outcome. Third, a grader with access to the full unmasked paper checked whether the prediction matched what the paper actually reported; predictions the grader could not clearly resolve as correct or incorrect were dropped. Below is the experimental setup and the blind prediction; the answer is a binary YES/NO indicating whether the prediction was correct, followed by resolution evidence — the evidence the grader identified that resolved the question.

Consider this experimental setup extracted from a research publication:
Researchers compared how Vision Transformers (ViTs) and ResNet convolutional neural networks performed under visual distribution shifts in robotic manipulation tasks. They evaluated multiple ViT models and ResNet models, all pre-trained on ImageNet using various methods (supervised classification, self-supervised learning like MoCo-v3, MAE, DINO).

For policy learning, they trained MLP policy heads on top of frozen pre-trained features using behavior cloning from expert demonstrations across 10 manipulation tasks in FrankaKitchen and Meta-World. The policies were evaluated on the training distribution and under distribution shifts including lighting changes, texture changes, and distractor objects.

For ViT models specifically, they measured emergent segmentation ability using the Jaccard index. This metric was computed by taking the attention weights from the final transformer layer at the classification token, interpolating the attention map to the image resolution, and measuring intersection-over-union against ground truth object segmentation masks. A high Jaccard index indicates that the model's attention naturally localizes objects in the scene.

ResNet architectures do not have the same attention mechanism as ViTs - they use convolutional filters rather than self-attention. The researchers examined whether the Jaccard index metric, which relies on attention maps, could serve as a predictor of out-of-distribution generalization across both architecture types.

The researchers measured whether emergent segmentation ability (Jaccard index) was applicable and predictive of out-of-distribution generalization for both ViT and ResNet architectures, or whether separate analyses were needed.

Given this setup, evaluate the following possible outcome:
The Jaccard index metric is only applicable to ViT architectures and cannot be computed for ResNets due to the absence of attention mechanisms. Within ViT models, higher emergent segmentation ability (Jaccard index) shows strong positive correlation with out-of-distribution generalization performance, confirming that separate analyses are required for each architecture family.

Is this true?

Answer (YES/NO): YES